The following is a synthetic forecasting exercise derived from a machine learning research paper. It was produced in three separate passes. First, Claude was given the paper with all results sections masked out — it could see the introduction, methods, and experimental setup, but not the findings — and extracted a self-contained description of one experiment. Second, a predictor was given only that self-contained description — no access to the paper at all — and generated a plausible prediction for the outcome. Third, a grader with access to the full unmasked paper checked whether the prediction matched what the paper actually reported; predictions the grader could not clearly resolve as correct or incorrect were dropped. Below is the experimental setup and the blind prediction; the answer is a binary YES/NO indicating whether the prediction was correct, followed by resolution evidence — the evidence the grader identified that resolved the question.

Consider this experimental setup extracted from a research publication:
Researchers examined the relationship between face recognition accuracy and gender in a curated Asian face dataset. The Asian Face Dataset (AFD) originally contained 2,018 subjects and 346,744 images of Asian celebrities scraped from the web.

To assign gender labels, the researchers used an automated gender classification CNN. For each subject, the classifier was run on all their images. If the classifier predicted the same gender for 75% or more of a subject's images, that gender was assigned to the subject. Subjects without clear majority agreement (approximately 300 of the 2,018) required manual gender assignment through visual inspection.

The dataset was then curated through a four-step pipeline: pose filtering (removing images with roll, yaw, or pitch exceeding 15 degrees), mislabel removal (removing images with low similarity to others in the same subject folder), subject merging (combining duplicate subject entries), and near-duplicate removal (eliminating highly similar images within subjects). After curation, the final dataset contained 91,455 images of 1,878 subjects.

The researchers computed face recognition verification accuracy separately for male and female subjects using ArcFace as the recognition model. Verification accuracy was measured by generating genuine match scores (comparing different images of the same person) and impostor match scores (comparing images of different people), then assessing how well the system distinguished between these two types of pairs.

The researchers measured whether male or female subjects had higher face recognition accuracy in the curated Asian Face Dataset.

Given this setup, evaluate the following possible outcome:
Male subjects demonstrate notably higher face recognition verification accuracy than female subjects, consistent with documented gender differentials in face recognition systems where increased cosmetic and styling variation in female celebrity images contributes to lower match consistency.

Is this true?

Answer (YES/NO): YES